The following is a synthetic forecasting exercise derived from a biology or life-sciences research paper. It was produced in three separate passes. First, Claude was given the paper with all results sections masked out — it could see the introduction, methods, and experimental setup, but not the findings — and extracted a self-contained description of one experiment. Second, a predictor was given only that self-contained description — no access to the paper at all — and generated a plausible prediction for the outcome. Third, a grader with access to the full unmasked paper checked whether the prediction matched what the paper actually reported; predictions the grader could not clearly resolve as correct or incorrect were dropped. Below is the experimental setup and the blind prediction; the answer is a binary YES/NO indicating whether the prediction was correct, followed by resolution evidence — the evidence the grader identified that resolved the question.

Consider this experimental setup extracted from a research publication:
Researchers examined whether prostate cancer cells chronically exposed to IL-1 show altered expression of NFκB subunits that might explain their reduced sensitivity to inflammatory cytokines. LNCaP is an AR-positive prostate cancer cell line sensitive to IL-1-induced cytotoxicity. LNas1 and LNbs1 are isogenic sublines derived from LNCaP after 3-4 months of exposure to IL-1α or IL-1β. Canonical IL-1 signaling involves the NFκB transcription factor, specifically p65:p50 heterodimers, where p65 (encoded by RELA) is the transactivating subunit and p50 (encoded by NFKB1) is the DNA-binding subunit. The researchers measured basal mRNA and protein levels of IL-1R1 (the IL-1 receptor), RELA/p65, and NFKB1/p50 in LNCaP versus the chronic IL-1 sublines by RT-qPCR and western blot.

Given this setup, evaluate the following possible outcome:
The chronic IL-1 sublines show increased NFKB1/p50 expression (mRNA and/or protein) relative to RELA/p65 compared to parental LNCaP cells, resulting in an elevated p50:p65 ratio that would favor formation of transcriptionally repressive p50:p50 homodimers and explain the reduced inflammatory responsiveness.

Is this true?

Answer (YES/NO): NO